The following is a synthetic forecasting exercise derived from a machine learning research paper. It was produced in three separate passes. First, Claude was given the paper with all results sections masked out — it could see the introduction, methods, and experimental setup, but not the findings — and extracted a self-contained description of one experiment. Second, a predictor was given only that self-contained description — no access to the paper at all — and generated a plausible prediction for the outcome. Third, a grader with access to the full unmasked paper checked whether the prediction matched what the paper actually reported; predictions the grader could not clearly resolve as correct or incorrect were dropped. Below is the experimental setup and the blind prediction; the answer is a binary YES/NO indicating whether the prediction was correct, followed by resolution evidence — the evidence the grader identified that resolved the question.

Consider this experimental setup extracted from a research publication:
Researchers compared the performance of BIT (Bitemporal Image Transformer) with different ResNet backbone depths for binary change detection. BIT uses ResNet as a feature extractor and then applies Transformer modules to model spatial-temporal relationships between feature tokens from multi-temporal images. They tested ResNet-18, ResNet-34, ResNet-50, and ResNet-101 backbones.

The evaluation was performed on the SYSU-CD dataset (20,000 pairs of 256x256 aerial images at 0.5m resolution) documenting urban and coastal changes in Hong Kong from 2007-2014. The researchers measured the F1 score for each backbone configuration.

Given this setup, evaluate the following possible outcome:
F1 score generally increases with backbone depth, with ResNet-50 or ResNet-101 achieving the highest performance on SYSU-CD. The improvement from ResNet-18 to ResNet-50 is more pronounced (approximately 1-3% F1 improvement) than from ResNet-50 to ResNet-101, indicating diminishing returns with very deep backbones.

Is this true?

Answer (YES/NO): NO